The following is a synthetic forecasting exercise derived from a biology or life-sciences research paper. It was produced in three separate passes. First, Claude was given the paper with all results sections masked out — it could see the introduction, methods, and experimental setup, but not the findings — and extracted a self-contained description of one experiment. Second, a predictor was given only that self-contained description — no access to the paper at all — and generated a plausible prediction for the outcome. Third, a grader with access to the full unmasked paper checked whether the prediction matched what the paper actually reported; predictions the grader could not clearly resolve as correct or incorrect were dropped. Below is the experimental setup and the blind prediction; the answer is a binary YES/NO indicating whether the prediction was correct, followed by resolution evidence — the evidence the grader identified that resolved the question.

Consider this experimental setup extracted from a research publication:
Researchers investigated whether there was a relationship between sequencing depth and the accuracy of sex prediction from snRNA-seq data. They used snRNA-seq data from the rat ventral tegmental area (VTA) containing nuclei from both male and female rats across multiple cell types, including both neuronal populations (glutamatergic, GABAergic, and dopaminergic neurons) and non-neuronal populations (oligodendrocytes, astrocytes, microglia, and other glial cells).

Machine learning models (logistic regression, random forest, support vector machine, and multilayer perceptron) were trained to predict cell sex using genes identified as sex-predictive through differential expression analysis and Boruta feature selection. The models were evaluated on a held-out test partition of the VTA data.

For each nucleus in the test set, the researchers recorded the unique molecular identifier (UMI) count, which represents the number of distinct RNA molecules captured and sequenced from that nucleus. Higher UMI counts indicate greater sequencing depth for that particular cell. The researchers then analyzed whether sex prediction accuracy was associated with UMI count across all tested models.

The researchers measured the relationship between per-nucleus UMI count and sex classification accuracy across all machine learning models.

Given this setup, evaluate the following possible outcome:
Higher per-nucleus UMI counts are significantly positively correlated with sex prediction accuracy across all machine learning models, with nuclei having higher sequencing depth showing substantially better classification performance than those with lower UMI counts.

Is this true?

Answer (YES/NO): YES